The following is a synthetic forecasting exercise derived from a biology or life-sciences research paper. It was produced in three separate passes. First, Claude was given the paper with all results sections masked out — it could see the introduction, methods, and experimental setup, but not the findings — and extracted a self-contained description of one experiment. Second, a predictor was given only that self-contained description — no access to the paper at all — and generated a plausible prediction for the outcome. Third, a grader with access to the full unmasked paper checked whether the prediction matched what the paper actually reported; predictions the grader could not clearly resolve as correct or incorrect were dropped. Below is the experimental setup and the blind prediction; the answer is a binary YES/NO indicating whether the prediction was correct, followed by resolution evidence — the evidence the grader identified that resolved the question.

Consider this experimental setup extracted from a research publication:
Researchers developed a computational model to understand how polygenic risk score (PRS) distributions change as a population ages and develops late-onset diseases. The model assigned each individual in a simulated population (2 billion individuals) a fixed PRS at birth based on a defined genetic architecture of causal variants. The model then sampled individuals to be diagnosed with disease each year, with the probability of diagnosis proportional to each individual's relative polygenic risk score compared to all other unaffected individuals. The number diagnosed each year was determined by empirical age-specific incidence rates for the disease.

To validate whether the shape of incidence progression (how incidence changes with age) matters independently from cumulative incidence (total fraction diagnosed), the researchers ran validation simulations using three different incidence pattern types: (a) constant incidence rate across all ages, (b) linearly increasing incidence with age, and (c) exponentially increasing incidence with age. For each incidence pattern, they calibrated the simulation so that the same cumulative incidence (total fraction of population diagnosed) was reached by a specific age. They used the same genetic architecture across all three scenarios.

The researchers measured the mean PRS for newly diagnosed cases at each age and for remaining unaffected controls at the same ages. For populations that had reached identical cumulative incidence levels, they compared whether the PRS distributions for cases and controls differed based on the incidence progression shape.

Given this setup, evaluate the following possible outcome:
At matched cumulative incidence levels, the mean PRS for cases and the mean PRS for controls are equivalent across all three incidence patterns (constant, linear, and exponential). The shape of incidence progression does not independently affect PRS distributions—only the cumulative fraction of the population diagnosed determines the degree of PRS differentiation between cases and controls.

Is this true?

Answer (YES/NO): YES